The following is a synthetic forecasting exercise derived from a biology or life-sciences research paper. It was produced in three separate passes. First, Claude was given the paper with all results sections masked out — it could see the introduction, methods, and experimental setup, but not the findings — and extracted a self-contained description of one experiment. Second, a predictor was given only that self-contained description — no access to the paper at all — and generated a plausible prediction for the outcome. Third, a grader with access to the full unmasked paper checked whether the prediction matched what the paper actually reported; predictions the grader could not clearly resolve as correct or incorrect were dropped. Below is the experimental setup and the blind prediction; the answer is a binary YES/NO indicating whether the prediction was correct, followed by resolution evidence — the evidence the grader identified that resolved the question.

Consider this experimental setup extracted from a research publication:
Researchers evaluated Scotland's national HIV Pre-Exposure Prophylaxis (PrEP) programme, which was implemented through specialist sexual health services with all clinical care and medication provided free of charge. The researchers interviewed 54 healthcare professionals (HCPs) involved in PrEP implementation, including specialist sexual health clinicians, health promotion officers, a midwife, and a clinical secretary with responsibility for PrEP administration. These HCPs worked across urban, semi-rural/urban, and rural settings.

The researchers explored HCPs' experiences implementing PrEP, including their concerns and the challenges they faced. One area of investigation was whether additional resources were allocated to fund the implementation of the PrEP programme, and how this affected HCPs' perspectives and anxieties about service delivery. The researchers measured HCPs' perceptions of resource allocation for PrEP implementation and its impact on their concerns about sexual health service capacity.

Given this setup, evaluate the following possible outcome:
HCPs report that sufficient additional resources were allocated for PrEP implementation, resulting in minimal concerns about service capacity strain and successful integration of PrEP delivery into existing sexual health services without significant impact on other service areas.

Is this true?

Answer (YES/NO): NO